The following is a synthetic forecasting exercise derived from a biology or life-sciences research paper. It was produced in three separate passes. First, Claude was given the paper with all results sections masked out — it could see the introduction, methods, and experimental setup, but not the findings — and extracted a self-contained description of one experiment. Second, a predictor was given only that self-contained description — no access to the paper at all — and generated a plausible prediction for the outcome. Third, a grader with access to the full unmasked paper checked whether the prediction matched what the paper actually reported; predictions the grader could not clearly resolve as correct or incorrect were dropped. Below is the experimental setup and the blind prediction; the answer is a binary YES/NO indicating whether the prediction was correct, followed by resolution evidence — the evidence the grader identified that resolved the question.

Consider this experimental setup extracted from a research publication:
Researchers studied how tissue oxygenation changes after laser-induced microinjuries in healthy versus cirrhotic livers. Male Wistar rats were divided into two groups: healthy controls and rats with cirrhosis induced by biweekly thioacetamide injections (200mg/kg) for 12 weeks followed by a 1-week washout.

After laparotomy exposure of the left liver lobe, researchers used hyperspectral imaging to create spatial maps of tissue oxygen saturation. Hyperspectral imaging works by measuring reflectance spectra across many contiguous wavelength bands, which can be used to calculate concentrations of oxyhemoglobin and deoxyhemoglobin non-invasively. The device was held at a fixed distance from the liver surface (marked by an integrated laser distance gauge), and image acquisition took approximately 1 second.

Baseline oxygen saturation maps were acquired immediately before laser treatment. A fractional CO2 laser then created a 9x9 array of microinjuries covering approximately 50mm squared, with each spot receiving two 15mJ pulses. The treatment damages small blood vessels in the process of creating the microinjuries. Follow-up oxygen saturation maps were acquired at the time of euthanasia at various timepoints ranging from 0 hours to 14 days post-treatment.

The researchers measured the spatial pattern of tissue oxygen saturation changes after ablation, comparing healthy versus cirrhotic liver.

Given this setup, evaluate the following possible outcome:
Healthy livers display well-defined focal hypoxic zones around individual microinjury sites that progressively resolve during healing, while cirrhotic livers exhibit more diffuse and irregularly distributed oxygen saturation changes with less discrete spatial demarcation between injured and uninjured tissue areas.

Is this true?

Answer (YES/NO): NO